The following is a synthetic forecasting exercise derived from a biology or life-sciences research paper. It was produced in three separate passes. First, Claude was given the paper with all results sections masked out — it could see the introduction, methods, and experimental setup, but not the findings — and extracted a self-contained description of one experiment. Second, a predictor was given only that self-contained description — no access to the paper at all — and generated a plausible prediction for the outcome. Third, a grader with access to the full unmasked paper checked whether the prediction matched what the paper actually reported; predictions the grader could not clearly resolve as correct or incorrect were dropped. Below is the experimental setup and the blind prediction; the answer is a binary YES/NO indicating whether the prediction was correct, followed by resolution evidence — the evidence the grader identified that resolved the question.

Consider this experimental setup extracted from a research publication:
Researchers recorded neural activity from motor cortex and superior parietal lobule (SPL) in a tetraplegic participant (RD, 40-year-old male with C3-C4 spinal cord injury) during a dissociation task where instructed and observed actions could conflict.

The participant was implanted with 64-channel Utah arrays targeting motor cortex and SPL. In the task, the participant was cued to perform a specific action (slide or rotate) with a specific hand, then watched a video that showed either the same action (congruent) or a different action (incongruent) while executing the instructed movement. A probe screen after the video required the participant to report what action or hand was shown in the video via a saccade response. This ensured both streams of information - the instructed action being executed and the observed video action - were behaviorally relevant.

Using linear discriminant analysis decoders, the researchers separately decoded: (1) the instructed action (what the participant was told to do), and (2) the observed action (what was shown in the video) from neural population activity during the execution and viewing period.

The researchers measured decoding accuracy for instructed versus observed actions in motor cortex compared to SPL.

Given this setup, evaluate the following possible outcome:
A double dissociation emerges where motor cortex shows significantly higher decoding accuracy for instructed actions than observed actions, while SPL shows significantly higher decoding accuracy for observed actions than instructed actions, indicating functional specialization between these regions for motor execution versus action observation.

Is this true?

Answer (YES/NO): NO